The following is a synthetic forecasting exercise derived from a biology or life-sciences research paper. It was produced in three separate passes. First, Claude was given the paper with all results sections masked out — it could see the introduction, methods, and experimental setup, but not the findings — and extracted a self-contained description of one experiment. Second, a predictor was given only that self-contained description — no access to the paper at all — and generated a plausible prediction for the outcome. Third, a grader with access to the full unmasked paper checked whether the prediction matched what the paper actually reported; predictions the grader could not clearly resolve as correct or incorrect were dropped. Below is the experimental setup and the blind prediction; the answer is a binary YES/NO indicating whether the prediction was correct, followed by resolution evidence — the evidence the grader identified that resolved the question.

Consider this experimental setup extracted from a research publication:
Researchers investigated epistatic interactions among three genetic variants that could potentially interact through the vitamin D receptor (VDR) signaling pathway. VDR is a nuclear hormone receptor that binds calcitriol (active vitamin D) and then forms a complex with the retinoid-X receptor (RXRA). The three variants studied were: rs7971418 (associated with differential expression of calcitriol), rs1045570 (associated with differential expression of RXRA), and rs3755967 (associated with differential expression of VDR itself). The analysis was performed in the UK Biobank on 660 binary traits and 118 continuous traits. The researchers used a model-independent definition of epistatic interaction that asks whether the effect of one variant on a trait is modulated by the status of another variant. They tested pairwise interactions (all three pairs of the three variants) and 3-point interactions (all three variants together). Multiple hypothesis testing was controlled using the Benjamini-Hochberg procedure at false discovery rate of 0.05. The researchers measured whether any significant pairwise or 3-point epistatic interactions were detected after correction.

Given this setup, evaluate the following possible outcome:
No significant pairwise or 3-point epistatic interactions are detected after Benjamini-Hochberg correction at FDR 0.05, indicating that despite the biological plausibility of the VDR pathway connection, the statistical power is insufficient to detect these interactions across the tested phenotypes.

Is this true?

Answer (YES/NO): YES